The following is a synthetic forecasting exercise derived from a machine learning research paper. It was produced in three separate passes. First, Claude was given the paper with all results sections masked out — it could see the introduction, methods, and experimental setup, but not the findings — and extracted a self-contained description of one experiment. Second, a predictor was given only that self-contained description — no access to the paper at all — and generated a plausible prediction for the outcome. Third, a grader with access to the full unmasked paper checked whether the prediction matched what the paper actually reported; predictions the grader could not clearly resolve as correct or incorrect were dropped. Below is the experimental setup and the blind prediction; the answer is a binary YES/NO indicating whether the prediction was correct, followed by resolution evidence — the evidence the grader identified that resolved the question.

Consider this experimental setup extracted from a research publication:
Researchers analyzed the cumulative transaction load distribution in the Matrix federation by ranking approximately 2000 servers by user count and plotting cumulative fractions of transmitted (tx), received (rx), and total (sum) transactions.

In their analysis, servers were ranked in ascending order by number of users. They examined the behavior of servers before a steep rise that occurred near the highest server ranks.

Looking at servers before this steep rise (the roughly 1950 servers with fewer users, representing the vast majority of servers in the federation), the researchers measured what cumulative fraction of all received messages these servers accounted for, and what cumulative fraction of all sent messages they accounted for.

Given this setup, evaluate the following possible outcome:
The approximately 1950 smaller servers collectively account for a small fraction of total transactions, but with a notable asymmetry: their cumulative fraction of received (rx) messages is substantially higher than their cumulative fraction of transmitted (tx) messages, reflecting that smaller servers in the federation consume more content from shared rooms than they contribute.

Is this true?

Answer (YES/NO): NO